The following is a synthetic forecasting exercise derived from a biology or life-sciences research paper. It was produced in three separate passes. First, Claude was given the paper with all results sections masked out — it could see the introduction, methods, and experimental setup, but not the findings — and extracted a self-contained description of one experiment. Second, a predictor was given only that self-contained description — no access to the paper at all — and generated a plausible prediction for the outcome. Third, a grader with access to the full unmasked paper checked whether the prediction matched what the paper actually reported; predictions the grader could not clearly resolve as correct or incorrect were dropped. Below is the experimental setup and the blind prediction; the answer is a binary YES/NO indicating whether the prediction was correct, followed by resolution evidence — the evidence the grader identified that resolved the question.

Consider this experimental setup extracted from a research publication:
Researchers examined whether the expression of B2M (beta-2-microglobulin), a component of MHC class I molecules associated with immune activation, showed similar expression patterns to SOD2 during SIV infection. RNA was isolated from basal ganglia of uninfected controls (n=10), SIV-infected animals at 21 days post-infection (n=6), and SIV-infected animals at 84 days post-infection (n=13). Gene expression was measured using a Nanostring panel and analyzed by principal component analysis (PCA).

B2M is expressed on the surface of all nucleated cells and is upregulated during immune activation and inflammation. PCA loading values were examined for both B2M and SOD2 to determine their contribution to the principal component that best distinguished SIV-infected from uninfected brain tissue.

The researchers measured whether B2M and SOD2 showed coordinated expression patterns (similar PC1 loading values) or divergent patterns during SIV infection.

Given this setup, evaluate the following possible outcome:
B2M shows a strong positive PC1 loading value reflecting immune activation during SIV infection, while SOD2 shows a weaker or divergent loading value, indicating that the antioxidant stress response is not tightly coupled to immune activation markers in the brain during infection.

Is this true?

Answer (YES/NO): NO